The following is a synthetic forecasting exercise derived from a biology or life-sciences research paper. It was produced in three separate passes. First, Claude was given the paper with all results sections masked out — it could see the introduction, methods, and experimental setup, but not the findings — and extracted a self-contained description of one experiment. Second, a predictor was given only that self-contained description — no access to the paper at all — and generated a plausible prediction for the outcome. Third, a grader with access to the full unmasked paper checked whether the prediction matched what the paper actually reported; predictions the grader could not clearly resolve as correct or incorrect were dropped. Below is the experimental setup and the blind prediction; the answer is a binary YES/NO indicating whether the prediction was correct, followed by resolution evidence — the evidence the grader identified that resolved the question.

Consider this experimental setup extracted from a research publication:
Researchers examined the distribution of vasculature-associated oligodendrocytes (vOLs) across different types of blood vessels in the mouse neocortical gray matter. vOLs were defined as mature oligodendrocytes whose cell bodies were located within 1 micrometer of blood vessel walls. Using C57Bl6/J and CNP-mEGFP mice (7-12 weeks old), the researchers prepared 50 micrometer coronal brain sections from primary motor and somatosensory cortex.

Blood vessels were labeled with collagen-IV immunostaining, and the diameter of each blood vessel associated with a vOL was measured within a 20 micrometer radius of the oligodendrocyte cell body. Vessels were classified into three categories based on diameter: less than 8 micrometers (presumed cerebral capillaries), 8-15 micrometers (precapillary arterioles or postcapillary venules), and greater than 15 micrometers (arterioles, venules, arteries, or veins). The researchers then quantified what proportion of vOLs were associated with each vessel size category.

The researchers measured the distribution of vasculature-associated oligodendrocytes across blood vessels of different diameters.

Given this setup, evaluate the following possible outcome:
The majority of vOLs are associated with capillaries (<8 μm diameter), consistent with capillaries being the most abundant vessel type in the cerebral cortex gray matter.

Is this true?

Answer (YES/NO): YES